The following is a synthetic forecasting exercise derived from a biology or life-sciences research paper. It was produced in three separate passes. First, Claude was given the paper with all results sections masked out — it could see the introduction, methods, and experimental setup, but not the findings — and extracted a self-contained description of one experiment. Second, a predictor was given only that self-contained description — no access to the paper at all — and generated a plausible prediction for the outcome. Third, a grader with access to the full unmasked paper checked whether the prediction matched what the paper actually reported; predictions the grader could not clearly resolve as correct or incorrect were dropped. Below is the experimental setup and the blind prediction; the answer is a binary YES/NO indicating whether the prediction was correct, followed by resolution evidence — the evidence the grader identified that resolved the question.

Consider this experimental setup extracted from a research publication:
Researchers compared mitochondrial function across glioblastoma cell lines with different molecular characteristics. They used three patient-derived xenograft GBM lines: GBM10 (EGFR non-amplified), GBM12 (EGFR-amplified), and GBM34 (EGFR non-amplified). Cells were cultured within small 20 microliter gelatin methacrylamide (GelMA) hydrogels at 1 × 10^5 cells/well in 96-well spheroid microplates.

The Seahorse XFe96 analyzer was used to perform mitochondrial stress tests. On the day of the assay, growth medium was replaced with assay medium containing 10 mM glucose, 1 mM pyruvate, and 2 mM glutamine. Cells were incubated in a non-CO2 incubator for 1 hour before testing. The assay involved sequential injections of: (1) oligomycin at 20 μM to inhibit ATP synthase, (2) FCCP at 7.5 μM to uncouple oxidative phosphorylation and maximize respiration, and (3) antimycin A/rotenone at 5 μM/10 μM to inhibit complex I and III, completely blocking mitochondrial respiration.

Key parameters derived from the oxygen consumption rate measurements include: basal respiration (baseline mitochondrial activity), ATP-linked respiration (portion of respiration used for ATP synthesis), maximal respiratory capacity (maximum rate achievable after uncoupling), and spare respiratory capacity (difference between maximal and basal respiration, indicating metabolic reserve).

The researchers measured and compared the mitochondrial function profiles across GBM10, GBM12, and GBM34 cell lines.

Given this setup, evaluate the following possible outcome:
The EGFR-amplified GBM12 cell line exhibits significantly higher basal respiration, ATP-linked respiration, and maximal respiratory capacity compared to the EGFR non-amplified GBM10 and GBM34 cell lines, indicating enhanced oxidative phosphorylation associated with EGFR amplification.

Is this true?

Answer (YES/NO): NO